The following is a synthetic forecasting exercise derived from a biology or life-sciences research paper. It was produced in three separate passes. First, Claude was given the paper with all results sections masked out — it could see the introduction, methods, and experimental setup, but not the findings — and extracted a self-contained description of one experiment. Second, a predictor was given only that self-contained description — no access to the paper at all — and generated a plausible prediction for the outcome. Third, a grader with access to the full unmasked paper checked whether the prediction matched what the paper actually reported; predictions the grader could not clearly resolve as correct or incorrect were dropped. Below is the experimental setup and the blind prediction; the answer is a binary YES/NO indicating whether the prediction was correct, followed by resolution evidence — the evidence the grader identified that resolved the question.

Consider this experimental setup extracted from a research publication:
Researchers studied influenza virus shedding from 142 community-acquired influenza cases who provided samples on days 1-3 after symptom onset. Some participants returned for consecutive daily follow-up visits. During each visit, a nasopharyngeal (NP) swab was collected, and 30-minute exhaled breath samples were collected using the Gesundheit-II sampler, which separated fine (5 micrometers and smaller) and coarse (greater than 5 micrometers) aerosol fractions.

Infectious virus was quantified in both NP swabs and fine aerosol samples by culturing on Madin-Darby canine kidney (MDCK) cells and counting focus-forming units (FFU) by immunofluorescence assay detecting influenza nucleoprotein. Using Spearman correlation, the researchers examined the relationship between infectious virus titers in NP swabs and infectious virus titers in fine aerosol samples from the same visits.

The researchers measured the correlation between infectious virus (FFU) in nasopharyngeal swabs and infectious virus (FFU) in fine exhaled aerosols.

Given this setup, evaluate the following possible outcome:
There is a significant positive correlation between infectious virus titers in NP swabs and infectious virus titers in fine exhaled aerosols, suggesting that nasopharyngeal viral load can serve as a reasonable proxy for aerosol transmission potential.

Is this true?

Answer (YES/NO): NO